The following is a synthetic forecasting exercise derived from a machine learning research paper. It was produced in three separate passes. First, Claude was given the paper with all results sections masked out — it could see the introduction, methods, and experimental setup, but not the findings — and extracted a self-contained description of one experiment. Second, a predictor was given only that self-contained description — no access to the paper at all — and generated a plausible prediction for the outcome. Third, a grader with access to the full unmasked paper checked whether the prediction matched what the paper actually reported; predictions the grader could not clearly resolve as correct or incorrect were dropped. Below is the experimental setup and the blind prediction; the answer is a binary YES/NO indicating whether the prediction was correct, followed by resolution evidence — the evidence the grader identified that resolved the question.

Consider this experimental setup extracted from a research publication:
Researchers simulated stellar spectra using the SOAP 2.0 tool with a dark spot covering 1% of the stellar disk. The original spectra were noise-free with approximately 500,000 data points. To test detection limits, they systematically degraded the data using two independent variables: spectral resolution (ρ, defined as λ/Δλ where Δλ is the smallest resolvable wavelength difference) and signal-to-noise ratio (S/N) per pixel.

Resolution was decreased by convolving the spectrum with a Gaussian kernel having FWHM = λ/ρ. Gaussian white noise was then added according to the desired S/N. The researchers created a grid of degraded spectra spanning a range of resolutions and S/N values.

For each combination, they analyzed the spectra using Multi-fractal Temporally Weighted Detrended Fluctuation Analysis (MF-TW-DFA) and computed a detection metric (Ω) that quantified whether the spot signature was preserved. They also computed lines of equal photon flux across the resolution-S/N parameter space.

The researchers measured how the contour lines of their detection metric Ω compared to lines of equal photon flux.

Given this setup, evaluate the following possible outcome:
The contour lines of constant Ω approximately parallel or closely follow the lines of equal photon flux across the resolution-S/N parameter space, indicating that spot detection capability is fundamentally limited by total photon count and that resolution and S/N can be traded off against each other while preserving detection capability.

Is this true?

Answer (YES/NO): YES